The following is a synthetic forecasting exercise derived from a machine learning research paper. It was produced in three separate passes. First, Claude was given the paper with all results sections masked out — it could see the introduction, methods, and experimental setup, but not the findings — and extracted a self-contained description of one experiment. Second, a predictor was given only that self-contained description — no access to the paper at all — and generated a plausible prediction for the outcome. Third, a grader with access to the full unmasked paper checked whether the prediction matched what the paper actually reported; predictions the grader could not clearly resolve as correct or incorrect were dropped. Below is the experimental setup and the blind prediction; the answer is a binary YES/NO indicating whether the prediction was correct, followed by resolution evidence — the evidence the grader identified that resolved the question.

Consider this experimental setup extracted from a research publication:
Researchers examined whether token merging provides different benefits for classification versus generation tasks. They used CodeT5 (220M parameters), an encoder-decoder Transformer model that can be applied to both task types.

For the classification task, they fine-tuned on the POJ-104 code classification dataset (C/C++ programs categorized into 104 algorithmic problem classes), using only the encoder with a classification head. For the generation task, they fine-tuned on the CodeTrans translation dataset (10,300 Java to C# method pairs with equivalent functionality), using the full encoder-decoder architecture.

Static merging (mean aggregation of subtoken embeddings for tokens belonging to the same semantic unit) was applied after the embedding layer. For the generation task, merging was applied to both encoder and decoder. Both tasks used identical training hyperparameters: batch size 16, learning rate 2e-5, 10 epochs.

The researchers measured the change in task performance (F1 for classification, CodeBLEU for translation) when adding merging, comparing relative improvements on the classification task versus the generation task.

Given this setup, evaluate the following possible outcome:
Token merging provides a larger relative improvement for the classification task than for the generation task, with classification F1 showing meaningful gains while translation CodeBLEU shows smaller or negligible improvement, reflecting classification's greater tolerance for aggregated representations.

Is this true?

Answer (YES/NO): NO